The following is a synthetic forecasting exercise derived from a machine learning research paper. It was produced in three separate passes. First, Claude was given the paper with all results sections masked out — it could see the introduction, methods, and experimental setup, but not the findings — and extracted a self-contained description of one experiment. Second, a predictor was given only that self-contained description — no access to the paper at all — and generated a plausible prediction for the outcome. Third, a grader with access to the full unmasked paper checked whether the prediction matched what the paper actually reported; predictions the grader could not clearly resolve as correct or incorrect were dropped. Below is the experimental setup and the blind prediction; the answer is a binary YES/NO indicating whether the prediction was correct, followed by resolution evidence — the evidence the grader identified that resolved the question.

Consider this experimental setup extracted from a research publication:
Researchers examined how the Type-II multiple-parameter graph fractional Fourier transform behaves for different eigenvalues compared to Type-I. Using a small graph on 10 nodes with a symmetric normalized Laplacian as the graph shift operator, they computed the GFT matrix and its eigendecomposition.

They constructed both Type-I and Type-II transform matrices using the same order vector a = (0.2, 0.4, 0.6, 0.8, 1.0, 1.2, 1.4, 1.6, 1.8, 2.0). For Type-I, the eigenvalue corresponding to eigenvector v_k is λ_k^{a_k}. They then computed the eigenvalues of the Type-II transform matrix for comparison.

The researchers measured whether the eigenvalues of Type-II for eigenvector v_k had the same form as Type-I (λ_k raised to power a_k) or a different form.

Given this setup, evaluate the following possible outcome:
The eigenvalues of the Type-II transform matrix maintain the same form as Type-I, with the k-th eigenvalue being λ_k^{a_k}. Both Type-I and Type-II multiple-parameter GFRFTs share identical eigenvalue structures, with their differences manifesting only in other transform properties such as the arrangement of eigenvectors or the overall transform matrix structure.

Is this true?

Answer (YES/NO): NO